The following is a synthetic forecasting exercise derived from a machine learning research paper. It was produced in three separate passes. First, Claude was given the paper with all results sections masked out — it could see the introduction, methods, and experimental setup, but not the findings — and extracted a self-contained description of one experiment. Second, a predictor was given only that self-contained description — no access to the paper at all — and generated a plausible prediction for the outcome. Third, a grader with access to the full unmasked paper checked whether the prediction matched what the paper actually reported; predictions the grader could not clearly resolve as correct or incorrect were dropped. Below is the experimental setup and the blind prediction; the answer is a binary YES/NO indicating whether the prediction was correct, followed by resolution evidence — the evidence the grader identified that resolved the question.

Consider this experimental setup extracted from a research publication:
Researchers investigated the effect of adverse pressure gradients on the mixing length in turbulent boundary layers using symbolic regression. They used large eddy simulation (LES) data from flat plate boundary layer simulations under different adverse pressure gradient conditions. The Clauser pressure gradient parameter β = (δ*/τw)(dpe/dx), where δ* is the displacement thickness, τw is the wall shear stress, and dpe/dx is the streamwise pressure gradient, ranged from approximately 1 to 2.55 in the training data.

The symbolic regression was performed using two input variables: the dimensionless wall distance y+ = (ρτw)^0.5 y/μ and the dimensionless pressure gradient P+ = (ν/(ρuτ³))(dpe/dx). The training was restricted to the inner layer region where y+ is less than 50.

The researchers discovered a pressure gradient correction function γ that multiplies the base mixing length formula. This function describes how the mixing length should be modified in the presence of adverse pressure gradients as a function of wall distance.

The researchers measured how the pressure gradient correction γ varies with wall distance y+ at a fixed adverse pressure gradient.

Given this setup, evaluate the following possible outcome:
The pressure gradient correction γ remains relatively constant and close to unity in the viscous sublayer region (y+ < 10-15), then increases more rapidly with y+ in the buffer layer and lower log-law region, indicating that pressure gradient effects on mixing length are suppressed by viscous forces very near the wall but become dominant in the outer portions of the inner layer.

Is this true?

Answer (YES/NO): NO